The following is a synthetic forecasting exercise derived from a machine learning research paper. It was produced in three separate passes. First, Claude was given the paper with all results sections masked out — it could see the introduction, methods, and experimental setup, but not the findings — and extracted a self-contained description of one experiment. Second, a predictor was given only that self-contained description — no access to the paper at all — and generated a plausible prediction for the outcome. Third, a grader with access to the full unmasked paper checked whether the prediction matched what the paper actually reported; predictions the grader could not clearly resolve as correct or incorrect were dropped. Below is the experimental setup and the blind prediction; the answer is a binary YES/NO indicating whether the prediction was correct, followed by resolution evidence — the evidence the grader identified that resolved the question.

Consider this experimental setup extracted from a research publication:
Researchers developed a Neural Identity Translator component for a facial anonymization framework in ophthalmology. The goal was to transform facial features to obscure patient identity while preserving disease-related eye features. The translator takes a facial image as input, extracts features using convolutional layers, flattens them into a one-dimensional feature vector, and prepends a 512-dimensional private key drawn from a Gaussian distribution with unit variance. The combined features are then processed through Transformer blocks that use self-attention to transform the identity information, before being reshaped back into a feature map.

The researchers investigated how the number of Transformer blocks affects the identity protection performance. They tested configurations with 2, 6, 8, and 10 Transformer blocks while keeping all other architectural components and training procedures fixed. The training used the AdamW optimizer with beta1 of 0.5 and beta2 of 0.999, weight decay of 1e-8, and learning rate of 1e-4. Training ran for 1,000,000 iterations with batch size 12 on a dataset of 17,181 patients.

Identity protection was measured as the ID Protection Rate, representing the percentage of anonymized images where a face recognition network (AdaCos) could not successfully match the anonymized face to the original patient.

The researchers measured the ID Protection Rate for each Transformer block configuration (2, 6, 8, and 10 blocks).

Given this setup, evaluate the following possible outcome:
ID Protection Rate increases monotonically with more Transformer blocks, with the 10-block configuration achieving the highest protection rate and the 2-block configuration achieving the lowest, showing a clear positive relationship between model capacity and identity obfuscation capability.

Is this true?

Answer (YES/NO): NO